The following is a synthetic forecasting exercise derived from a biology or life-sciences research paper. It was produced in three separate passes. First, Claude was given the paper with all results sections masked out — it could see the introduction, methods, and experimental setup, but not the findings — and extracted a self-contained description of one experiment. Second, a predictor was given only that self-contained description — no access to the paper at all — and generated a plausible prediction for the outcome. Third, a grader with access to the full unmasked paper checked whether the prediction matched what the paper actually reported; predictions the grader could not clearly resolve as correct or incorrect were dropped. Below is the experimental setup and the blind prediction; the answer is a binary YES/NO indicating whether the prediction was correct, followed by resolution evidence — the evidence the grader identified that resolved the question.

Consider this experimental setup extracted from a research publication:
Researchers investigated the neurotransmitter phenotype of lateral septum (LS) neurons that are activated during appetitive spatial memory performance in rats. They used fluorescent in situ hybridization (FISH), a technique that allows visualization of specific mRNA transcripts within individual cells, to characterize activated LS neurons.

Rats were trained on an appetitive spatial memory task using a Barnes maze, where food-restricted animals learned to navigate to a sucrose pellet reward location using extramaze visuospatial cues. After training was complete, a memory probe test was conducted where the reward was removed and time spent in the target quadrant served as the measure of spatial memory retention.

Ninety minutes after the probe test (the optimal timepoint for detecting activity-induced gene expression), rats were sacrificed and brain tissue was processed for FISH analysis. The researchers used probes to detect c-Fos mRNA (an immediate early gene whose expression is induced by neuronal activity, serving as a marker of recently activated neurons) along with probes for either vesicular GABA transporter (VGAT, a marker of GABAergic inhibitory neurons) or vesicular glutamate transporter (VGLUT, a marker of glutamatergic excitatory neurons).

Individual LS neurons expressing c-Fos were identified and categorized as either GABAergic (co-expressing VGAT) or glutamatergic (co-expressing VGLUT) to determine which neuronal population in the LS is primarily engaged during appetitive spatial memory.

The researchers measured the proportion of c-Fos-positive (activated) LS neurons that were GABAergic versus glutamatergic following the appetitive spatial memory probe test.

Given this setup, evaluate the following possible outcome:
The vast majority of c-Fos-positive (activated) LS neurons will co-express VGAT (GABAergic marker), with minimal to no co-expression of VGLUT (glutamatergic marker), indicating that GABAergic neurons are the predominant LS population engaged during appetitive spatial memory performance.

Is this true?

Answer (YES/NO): YES